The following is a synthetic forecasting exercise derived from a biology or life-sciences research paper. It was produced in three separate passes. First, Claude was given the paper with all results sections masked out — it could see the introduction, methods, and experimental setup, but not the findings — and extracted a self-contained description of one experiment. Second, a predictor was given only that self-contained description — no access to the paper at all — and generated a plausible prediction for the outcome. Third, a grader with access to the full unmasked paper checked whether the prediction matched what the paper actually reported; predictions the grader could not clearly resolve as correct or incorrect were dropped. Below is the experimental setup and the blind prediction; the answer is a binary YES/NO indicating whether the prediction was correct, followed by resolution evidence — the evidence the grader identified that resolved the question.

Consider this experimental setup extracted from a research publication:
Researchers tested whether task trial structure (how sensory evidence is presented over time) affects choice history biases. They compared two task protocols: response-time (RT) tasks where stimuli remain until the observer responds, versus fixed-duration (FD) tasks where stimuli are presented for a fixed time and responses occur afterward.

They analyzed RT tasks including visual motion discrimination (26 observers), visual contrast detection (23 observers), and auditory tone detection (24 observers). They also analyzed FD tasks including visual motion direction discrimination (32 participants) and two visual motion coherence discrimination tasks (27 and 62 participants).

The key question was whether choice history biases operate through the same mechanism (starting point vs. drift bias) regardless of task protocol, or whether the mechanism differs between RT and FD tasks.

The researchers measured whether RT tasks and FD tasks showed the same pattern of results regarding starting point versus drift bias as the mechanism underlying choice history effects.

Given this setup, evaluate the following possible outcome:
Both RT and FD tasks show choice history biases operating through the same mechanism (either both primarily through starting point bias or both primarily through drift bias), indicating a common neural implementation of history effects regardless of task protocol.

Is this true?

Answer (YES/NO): YES